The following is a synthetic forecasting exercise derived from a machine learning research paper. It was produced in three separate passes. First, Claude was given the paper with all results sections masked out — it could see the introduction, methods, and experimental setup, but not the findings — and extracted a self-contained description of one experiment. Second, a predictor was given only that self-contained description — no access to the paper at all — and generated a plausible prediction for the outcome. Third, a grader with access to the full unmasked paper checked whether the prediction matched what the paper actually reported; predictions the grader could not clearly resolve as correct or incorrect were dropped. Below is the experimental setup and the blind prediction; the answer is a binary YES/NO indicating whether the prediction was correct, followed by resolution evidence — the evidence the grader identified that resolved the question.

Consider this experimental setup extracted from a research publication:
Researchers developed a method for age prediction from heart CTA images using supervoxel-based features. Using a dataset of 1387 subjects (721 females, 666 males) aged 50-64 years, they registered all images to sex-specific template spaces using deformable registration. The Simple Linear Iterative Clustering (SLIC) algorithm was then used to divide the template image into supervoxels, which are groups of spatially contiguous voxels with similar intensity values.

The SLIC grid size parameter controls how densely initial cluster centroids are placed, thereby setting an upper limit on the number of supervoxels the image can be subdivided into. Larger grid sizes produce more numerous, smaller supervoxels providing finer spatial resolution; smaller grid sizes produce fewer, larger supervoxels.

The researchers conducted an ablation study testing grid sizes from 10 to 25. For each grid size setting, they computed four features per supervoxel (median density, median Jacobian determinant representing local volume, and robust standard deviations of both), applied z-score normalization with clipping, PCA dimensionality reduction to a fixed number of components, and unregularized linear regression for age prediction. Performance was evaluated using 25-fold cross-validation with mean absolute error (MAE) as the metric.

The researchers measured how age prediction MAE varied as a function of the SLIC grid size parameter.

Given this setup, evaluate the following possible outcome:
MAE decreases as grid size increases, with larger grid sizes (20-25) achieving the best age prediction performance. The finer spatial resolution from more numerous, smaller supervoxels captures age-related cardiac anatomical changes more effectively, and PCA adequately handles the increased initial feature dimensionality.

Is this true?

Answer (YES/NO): NO